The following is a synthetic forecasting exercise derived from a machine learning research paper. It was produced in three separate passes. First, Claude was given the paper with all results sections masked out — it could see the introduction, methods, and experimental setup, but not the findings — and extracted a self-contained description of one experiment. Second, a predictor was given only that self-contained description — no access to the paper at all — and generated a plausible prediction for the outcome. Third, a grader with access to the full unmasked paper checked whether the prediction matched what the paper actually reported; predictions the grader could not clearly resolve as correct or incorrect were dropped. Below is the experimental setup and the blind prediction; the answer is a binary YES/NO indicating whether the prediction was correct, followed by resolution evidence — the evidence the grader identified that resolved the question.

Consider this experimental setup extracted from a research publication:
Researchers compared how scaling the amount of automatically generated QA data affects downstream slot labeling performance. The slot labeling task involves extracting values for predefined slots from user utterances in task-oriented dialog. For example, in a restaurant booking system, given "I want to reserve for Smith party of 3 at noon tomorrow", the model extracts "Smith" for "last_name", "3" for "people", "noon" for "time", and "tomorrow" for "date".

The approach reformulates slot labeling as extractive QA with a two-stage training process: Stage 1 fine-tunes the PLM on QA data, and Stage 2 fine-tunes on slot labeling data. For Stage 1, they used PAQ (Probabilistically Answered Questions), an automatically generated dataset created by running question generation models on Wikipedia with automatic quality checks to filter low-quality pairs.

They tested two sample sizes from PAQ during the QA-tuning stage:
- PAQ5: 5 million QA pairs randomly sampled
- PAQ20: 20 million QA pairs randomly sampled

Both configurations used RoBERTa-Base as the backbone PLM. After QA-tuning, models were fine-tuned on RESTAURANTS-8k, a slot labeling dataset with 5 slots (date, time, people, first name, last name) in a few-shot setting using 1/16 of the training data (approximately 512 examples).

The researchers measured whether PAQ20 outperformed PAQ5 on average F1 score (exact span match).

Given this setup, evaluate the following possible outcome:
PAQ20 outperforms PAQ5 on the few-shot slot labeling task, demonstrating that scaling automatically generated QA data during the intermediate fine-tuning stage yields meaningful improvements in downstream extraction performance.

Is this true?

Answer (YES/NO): NO